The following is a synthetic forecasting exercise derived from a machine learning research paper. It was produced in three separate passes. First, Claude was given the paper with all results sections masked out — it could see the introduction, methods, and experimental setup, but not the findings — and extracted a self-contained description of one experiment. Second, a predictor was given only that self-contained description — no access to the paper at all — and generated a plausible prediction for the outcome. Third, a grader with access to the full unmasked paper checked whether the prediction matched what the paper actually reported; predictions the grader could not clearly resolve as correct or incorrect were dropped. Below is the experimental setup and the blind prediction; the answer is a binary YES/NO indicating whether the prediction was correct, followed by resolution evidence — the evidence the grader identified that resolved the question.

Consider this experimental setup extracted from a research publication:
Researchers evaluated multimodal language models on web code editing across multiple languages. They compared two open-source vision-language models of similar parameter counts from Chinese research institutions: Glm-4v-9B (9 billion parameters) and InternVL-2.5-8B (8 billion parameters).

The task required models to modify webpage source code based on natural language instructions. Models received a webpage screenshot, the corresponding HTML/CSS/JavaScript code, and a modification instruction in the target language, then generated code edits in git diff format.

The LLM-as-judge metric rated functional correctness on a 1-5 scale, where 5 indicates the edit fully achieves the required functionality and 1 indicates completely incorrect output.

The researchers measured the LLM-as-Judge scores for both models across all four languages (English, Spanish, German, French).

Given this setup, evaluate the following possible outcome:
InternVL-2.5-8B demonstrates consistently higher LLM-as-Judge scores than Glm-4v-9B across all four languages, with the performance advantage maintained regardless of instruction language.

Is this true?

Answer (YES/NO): NO